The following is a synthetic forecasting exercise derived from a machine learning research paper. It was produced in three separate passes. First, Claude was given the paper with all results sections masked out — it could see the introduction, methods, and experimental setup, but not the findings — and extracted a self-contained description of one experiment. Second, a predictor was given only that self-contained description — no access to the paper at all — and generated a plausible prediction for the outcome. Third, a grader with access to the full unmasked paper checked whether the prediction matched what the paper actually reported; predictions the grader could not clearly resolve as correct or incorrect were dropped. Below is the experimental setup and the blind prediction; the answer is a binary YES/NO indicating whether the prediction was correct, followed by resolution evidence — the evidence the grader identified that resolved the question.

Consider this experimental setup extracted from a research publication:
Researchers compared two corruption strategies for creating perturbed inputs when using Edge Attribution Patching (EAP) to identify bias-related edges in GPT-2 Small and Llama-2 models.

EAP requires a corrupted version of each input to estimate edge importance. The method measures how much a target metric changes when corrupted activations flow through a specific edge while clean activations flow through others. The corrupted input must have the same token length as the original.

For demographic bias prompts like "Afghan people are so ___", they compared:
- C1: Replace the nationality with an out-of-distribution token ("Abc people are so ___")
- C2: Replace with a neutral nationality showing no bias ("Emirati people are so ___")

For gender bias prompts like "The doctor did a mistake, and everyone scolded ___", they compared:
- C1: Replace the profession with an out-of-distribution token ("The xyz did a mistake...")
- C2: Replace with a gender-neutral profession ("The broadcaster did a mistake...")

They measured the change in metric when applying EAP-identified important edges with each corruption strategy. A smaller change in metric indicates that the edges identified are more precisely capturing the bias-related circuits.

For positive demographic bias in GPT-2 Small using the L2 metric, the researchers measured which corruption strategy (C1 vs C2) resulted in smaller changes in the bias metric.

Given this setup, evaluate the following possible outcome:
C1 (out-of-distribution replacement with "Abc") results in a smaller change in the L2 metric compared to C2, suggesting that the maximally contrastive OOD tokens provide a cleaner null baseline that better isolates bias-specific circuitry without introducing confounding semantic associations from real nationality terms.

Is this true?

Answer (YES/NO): NO